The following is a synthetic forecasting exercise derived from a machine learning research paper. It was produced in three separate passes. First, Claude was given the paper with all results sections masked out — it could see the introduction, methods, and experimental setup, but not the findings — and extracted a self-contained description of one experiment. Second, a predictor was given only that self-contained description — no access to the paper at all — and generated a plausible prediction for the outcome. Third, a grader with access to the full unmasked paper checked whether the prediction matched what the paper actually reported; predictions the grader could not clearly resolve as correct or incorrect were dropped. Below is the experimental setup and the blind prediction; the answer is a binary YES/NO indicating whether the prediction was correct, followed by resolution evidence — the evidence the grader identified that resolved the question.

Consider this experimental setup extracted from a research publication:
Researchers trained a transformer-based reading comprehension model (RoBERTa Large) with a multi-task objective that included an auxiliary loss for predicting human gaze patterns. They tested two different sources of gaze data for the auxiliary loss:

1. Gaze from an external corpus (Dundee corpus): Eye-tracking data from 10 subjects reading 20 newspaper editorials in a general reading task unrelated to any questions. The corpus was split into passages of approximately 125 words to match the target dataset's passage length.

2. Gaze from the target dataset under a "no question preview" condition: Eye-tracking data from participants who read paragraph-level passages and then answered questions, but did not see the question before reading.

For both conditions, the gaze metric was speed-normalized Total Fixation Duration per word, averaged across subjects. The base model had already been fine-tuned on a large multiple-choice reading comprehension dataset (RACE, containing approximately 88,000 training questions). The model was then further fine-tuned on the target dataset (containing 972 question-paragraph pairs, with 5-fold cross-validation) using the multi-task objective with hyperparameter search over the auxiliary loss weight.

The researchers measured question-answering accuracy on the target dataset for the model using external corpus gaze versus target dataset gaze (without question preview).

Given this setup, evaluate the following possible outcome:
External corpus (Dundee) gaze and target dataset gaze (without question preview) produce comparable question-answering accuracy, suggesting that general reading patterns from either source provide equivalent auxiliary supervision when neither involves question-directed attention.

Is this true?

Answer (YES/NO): YES